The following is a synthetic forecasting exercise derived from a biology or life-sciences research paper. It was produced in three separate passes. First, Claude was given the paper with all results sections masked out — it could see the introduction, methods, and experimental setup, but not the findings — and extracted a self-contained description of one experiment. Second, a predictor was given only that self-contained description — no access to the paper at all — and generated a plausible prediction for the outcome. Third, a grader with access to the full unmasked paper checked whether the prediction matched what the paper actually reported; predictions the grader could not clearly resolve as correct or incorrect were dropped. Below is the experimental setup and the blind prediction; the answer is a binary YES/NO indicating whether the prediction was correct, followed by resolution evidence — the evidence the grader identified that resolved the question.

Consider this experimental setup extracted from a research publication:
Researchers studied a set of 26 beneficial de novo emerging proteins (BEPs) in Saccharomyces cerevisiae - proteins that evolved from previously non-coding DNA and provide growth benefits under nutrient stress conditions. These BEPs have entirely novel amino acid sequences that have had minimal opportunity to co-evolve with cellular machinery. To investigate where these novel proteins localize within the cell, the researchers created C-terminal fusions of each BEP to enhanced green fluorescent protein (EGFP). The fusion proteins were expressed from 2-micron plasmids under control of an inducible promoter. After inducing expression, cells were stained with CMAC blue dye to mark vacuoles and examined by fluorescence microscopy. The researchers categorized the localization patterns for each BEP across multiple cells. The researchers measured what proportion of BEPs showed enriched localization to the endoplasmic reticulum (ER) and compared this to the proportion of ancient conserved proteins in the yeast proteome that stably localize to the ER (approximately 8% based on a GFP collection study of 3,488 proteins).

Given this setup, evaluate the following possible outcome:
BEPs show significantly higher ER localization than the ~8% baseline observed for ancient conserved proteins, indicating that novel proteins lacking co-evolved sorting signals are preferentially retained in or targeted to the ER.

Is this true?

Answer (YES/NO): YES